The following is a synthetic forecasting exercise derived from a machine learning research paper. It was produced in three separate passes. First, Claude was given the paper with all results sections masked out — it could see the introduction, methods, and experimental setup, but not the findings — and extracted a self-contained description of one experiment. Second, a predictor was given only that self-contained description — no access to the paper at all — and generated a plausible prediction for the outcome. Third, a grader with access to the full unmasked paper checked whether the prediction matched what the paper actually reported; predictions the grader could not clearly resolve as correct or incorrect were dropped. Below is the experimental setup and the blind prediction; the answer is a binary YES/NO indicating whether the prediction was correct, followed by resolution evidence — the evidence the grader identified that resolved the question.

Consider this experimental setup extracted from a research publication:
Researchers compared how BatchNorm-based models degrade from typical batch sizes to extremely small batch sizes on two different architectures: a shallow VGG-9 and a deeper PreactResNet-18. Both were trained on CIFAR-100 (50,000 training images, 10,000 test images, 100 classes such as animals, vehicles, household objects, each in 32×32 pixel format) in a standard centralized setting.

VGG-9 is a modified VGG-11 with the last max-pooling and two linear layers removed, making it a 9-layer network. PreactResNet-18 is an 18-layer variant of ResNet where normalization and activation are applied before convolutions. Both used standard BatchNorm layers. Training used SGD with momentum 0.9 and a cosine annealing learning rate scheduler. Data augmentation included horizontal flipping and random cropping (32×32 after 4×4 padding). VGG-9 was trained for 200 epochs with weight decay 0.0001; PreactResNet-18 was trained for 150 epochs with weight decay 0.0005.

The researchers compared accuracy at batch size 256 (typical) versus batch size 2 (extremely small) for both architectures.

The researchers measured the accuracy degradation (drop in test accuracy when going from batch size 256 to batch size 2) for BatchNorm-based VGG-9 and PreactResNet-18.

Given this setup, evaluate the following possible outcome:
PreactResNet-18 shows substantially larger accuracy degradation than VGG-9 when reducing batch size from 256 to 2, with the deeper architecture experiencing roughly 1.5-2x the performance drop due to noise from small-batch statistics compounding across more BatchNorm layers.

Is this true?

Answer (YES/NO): YES